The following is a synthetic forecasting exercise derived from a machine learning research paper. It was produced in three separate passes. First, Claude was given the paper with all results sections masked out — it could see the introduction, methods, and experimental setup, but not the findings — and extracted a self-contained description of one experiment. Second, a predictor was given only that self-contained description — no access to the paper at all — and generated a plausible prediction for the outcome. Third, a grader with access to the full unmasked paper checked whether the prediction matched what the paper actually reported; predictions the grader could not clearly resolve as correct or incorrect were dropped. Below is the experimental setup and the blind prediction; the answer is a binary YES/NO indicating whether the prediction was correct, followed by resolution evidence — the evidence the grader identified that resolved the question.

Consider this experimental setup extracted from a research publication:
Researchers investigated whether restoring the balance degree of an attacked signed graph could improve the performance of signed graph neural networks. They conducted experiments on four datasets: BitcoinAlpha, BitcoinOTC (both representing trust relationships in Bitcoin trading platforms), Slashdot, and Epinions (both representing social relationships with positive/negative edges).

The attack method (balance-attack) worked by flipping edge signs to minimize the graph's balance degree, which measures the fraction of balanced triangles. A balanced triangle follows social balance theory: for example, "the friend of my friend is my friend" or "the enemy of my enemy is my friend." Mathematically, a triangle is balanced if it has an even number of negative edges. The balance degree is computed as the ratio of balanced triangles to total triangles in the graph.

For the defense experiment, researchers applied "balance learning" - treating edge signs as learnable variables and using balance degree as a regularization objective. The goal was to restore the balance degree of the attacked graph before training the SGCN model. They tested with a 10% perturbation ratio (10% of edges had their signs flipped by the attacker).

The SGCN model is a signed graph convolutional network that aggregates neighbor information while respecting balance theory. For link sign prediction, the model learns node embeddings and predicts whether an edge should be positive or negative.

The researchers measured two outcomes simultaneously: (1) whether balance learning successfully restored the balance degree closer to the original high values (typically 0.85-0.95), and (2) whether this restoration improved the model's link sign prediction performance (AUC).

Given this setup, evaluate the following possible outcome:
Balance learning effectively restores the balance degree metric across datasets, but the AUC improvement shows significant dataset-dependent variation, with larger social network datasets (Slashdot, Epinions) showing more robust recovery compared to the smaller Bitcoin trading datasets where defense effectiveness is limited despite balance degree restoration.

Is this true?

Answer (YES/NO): NO